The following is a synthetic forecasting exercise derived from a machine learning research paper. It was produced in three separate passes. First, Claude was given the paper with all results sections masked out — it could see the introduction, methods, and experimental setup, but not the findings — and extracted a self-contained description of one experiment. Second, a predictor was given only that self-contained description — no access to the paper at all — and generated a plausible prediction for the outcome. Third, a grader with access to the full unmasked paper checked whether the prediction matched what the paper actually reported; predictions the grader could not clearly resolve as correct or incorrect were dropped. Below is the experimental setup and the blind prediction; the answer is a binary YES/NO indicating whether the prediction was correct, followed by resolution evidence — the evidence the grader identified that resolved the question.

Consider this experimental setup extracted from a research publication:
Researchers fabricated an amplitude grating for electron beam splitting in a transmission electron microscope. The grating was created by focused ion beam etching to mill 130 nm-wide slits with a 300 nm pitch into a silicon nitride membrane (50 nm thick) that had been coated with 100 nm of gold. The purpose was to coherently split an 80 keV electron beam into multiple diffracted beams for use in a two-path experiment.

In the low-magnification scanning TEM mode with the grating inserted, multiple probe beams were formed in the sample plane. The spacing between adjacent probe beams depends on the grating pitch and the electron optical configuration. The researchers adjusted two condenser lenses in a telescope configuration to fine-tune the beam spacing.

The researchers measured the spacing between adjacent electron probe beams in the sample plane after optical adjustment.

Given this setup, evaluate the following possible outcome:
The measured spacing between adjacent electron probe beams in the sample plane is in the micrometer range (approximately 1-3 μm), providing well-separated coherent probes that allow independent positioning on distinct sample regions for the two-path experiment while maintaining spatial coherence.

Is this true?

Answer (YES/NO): NO